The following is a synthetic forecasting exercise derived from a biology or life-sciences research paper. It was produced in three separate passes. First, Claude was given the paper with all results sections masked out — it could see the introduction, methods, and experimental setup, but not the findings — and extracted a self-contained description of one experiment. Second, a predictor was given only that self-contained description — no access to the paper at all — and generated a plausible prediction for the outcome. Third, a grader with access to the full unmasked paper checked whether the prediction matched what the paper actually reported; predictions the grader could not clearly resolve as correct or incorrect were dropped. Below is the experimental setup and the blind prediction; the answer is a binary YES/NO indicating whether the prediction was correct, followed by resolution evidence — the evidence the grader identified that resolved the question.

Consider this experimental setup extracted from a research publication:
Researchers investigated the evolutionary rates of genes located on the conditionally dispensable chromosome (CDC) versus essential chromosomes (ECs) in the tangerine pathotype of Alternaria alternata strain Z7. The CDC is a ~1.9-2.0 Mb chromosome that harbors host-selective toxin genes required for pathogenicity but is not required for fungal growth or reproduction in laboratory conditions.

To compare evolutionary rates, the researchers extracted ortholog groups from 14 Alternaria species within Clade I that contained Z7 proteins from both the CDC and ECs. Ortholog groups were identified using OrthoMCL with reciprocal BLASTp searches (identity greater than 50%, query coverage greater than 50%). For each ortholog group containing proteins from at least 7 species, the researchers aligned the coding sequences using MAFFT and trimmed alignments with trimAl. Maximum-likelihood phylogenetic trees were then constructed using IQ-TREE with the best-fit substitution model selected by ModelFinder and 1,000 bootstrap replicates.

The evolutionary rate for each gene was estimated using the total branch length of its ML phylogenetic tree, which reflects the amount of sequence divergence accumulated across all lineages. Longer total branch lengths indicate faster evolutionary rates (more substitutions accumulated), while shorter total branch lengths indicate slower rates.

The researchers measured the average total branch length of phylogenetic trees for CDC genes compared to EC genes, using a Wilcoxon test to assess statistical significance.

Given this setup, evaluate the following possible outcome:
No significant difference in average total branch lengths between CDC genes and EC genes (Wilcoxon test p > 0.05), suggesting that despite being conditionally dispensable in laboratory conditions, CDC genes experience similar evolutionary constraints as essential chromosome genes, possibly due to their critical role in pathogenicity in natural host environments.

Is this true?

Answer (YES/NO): NO